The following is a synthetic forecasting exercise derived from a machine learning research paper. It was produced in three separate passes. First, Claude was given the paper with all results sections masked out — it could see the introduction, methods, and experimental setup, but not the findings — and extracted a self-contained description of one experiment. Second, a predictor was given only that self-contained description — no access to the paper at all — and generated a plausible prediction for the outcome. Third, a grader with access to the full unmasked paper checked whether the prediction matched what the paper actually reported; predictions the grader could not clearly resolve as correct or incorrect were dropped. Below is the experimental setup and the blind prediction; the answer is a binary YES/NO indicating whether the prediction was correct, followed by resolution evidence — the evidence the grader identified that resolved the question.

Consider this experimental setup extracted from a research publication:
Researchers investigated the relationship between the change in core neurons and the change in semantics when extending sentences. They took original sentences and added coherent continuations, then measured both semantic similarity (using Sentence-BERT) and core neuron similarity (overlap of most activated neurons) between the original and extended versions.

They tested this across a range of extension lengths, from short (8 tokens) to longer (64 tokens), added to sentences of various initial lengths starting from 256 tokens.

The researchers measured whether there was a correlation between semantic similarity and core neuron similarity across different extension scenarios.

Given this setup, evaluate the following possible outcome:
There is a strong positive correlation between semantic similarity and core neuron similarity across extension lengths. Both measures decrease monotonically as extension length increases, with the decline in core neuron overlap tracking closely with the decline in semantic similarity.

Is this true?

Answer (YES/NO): NO